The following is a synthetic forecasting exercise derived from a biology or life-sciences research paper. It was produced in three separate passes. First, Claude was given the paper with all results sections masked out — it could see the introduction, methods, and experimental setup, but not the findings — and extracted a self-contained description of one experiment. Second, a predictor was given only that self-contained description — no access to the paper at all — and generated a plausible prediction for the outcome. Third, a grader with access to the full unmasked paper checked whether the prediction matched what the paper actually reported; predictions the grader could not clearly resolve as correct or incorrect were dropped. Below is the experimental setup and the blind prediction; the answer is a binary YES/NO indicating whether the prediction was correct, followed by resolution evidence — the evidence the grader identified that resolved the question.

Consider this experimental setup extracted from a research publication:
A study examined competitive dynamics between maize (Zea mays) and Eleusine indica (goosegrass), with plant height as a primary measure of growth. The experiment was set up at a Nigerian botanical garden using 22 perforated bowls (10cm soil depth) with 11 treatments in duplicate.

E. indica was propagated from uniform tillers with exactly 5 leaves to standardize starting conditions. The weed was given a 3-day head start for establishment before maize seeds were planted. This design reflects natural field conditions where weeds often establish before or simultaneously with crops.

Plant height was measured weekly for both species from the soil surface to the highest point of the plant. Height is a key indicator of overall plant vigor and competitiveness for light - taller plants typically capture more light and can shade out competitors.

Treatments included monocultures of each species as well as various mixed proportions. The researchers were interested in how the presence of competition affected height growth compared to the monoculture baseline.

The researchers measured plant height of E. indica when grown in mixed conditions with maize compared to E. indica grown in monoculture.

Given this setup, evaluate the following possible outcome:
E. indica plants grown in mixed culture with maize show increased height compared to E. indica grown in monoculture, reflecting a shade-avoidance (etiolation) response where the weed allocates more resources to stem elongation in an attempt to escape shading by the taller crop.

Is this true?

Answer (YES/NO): NO